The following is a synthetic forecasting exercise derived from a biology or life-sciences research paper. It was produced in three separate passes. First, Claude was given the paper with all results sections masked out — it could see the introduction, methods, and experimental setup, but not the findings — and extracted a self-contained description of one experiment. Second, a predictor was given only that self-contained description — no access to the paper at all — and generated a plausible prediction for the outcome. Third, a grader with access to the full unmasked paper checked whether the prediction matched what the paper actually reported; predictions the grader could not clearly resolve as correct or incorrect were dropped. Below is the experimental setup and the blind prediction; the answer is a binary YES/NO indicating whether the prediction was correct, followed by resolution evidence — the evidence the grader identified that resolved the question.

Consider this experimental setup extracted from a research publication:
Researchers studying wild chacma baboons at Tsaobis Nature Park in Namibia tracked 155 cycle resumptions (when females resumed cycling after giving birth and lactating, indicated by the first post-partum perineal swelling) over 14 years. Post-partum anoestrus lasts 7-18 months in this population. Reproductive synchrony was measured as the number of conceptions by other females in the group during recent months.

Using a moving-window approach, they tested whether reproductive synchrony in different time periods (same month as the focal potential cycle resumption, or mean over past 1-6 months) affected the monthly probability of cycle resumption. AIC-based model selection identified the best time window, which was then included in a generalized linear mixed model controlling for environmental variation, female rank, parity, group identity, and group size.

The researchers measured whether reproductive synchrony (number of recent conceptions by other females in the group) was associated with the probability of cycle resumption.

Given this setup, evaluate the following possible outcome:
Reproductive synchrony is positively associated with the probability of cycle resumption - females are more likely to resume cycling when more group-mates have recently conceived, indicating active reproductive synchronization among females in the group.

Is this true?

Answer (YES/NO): NO